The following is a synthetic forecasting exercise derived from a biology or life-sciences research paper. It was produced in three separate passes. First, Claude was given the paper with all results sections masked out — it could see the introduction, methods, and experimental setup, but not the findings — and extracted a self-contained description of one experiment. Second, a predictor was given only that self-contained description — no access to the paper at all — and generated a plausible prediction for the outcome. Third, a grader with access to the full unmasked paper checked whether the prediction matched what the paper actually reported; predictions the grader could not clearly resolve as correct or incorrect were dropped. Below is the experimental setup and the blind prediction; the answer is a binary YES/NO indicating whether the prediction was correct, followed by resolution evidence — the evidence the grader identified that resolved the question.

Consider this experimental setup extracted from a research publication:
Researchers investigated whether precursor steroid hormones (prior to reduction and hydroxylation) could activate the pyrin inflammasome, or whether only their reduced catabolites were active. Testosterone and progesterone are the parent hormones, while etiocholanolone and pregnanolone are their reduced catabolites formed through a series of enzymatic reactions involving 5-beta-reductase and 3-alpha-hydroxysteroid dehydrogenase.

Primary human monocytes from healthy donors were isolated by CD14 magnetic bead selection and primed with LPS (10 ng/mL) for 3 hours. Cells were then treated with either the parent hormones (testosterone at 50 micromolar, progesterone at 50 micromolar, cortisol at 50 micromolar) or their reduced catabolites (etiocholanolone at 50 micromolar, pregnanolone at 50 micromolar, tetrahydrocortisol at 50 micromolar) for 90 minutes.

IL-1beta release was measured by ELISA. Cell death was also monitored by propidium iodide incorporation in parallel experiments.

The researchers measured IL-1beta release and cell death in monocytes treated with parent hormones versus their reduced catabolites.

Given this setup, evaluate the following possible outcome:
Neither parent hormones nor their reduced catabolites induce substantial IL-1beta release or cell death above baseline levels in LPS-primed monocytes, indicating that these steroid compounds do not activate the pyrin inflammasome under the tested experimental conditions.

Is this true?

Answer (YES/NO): NO